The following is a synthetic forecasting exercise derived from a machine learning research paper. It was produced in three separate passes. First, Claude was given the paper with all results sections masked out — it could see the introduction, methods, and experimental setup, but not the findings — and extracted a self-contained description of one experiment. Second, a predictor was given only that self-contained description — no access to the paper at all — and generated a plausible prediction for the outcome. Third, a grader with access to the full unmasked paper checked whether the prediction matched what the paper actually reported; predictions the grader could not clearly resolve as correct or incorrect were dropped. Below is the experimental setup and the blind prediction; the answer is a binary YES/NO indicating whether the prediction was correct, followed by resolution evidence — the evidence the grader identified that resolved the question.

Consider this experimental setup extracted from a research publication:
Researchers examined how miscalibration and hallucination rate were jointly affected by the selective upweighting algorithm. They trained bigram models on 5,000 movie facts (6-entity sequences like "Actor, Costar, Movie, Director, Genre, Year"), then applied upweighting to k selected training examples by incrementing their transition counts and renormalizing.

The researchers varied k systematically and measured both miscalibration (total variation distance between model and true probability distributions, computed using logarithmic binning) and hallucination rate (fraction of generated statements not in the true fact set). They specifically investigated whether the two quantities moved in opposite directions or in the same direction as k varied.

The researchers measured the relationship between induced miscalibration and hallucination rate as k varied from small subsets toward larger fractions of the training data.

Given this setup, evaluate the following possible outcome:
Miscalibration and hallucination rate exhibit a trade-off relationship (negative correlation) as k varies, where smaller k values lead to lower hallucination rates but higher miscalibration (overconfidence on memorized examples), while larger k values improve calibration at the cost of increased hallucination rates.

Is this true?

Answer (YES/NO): YES